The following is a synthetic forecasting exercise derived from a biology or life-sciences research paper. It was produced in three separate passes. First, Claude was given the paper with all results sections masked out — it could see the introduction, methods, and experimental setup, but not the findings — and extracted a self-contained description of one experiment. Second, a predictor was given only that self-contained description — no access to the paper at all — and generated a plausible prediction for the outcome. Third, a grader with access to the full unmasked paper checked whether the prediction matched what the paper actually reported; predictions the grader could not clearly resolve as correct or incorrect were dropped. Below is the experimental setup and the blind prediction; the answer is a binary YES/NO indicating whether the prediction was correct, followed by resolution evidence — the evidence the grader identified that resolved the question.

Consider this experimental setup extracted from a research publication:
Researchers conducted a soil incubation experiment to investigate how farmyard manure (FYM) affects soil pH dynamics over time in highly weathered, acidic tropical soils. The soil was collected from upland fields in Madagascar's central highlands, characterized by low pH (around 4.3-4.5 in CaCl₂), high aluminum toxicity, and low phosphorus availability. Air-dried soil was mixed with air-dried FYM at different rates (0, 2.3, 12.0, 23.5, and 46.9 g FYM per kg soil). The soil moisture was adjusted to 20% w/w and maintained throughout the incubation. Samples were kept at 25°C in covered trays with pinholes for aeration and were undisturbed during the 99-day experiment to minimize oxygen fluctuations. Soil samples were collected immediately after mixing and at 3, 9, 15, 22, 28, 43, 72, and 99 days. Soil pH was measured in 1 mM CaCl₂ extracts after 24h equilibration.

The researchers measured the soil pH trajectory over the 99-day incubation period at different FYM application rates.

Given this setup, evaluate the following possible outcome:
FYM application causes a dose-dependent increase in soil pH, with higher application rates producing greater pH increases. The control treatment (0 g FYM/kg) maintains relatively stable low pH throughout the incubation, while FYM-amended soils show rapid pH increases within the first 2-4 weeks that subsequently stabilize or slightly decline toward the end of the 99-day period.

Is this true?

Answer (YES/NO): YES